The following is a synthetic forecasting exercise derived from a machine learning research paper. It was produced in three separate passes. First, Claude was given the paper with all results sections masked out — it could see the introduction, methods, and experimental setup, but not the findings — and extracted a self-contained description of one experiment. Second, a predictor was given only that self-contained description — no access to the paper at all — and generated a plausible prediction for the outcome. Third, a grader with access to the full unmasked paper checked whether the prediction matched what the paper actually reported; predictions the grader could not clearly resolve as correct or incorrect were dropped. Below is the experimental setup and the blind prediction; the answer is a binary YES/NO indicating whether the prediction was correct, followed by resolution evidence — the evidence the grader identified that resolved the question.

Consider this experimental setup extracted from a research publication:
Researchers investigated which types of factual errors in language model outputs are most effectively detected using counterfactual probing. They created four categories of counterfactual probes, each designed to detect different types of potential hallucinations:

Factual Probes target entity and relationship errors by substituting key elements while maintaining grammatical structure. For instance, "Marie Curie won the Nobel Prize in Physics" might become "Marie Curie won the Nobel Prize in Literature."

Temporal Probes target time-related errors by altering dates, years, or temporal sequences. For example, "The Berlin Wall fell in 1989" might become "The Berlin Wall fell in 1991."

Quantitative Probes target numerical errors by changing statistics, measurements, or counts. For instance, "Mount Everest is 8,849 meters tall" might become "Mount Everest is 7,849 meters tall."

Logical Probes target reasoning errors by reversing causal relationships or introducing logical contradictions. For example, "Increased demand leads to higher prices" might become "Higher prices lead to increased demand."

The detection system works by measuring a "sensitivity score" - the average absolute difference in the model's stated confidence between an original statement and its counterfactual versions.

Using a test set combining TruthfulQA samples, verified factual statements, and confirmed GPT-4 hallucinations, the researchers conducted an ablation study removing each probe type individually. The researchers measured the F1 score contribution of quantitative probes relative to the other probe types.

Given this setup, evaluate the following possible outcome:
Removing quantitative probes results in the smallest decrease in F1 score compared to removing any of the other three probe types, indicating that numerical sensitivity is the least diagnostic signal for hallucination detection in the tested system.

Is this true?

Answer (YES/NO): YES